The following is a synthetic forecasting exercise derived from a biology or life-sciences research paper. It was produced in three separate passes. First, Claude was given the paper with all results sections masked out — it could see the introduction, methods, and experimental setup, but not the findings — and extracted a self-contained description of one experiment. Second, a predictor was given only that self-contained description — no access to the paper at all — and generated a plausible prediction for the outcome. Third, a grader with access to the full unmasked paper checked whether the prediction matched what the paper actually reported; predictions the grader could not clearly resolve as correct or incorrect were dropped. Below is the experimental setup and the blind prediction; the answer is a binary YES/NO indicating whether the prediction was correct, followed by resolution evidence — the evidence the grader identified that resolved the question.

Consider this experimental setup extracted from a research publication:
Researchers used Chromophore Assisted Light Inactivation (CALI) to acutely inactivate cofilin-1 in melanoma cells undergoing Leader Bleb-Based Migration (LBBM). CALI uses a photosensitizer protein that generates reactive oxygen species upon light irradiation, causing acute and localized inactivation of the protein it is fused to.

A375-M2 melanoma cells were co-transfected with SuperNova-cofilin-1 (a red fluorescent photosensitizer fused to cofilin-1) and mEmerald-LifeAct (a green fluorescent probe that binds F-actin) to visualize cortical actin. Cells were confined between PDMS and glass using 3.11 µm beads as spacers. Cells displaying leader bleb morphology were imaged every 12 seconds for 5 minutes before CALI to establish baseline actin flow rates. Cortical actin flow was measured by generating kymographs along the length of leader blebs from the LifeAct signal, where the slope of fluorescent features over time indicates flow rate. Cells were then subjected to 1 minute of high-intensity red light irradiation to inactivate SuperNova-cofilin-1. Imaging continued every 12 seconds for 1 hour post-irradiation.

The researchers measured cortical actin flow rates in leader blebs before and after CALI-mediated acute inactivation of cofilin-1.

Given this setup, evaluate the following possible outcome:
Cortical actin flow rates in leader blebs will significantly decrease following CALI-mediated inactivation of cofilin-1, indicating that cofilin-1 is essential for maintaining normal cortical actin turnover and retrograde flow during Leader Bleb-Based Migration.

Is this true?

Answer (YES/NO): YES